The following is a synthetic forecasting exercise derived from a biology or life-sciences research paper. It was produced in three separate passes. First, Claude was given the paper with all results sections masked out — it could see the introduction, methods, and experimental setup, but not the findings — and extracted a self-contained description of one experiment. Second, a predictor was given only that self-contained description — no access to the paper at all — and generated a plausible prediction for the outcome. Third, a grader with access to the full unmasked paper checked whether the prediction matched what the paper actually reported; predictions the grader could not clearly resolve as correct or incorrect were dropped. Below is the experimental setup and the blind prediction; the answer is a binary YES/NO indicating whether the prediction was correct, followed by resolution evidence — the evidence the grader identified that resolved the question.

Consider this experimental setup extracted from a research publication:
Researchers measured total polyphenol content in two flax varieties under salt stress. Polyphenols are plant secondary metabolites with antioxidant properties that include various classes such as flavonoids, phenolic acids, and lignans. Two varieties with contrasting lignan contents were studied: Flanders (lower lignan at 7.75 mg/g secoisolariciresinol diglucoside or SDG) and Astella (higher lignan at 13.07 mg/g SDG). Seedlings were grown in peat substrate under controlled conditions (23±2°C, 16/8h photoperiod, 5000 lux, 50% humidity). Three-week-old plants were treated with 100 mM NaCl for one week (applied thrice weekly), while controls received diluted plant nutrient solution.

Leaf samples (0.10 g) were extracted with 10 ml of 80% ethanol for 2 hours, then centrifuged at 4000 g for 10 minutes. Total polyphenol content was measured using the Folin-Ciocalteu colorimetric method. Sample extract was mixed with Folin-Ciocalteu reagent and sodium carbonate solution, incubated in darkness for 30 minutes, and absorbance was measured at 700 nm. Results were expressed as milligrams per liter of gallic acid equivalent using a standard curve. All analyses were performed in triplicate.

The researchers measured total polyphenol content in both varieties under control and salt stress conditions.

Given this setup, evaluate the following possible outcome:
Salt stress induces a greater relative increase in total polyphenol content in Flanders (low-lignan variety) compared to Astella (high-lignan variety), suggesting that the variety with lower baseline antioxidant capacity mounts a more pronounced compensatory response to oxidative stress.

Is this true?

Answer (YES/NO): NO